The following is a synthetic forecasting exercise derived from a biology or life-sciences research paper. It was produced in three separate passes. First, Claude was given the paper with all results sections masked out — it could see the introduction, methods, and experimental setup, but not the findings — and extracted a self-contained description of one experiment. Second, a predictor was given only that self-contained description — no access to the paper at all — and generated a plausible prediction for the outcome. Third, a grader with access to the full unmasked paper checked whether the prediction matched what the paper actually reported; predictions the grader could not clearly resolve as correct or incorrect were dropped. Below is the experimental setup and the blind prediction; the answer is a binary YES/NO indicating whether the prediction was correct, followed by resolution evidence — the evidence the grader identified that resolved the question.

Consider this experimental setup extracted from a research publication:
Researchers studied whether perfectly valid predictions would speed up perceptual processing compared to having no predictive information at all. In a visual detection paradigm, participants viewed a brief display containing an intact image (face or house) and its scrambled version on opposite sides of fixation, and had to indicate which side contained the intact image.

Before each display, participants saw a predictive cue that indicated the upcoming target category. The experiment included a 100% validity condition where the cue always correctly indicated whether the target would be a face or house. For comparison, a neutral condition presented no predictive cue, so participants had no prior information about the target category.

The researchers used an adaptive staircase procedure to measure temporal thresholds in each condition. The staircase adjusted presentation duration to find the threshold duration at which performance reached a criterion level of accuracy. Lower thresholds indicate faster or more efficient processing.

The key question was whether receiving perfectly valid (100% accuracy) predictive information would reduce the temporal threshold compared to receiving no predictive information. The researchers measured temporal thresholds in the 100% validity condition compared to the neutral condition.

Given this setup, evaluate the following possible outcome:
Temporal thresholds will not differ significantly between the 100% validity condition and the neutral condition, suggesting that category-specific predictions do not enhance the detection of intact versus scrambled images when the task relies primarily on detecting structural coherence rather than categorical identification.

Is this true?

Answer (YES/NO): YES